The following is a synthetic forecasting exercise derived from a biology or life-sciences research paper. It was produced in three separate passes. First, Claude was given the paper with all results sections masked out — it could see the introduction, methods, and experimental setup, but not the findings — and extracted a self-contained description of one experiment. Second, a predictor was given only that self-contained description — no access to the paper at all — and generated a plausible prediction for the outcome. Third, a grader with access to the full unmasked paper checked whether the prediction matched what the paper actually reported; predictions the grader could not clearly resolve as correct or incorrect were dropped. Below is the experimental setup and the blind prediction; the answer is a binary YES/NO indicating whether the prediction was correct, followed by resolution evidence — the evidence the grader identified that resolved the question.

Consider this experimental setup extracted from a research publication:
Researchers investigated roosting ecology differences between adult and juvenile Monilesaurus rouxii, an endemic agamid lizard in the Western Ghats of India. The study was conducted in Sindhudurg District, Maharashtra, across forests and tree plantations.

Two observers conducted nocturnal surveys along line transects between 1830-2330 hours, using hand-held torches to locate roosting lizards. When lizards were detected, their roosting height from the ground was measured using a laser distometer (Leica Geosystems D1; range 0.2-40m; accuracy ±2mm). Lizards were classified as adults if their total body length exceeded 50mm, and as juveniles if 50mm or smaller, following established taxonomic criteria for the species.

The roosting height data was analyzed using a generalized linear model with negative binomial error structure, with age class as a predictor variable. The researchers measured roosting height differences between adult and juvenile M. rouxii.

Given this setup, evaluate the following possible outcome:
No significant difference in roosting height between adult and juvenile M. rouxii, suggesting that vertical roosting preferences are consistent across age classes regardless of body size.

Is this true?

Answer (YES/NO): NO